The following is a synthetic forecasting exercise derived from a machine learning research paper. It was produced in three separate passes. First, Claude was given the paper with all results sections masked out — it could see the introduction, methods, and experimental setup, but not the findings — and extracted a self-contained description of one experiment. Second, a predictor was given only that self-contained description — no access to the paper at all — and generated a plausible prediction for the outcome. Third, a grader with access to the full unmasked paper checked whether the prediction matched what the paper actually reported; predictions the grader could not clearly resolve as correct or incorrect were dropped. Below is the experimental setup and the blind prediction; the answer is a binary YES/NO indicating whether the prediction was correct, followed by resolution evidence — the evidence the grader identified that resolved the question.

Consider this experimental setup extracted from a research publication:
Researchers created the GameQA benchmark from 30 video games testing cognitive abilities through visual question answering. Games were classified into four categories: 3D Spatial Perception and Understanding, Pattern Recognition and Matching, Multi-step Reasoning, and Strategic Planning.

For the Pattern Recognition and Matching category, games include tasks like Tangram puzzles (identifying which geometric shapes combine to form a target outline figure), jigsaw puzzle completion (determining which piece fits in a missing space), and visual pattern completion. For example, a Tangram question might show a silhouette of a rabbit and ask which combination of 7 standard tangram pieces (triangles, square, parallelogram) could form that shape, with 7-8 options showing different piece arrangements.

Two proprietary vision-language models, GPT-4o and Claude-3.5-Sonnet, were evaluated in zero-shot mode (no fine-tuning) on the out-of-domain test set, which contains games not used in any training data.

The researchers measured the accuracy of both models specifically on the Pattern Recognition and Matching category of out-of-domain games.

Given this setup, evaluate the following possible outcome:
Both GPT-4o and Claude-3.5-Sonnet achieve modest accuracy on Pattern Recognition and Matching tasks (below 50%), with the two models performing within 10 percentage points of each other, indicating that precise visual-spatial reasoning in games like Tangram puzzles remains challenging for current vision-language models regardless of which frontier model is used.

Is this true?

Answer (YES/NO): YES